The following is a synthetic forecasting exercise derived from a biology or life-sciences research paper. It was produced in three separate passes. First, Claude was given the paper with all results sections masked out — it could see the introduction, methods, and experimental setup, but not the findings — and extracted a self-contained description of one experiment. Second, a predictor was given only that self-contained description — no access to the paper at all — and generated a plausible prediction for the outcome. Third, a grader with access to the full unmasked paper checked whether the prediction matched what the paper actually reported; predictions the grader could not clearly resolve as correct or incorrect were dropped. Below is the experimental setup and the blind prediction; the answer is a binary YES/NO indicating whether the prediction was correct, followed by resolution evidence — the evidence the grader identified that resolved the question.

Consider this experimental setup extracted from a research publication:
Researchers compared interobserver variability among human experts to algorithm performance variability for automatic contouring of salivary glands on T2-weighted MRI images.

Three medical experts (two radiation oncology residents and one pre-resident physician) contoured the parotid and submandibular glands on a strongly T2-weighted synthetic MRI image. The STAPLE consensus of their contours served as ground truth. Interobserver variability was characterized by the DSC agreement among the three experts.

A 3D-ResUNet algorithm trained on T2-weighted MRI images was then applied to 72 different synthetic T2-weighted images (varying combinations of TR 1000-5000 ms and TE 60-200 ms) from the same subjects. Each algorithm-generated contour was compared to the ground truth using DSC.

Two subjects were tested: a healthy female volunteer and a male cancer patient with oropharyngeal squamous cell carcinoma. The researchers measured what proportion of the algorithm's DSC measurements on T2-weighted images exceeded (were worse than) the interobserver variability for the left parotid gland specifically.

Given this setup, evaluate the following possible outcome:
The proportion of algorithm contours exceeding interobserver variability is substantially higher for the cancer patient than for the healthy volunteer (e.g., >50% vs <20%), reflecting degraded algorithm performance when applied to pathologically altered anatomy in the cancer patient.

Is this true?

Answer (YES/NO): NO